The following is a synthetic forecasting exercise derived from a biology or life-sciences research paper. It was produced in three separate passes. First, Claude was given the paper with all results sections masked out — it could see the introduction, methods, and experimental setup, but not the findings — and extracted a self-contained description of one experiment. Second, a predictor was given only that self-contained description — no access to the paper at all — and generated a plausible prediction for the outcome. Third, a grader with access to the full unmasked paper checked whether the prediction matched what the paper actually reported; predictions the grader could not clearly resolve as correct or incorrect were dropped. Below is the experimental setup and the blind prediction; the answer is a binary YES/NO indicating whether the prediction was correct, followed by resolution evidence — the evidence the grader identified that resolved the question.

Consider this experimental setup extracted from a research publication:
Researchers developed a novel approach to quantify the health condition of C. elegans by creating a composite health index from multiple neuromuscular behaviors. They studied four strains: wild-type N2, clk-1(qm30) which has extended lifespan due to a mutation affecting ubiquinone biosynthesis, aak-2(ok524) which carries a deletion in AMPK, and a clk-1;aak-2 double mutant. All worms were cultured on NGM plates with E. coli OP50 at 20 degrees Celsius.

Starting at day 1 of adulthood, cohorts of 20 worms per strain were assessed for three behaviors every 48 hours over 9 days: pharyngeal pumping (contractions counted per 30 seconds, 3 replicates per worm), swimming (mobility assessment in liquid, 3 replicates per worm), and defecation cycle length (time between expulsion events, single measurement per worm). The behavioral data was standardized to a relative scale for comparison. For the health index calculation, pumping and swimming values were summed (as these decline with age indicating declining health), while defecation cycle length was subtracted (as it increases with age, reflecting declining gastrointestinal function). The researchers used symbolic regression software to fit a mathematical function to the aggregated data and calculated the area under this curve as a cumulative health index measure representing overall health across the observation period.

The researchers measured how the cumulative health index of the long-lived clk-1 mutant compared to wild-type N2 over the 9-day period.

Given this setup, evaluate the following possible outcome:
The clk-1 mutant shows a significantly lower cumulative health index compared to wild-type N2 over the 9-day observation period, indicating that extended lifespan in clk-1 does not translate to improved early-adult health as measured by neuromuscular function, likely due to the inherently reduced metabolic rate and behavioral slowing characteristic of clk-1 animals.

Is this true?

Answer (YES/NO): YES